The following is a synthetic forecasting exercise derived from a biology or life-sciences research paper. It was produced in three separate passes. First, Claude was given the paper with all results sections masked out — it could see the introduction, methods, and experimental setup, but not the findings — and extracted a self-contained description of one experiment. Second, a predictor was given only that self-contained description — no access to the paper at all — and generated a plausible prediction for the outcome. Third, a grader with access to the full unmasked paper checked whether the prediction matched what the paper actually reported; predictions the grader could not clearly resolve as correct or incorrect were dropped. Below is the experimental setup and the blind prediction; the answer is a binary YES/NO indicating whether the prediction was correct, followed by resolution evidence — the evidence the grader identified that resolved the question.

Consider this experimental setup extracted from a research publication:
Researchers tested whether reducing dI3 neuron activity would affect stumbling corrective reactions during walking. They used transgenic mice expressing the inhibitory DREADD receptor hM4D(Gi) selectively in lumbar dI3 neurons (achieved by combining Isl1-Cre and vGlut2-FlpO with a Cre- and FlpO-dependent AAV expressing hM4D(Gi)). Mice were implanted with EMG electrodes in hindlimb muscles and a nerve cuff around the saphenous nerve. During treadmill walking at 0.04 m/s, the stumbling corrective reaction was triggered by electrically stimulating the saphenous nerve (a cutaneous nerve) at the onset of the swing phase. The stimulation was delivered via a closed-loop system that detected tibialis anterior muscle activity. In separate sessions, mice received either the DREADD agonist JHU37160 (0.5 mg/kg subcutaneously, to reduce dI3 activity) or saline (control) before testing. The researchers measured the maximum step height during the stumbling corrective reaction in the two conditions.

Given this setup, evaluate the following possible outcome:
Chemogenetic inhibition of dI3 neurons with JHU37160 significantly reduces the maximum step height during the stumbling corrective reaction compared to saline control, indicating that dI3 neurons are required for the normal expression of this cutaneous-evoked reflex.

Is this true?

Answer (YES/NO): YES